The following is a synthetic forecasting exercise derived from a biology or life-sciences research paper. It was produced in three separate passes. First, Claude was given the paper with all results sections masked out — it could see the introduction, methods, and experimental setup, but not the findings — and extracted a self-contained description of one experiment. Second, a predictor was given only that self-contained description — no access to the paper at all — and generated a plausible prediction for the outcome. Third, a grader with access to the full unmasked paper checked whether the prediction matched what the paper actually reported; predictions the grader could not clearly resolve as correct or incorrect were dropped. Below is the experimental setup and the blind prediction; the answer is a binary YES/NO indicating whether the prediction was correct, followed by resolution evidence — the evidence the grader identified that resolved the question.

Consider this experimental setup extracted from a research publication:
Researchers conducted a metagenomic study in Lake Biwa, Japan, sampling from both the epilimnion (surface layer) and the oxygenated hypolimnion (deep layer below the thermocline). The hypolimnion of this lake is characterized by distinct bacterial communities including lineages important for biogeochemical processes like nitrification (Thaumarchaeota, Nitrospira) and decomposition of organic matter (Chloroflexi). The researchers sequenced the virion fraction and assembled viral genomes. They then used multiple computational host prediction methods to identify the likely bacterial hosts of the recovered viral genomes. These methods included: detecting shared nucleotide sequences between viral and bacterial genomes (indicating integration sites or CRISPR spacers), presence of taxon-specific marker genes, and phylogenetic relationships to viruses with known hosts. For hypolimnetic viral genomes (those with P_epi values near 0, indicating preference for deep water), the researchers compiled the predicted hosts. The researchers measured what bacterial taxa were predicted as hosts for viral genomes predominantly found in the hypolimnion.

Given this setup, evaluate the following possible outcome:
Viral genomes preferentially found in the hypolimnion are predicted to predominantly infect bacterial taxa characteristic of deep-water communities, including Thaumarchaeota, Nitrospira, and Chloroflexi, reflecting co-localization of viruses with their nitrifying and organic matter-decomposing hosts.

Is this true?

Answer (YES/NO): NO